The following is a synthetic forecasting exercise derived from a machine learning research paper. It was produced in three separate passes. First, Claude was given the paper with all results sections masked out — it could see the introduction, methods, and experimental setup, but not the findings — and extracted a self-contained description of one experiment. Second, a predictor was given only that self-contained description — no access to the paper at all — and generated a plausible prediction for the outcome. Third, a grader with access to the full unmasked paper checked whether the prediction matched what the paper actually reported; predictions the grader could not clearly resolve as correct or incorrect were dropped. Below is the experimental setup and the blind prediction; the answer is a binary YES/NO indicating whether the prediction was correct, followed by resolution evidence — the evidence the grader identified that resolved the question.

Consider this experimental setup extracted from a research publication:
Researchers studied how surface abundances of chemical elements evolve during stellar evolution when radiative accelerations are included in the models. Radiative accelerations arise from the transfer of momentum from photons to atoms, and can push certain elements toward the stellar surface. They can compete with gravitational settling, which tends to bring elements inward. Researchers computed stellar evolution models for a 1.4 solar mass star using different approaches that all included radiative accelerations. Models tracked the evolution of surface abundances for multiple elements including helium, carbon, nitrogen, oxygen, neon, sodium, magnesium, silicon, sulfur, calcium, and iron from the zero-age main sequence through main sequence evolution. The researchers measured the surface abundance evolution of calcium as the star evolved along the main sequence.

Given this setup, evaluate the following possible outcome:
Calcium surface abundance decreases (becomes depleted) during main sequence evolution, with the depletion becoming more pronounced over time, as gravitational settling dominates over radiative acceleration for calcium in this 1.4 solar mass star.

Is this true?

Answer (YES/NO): NO